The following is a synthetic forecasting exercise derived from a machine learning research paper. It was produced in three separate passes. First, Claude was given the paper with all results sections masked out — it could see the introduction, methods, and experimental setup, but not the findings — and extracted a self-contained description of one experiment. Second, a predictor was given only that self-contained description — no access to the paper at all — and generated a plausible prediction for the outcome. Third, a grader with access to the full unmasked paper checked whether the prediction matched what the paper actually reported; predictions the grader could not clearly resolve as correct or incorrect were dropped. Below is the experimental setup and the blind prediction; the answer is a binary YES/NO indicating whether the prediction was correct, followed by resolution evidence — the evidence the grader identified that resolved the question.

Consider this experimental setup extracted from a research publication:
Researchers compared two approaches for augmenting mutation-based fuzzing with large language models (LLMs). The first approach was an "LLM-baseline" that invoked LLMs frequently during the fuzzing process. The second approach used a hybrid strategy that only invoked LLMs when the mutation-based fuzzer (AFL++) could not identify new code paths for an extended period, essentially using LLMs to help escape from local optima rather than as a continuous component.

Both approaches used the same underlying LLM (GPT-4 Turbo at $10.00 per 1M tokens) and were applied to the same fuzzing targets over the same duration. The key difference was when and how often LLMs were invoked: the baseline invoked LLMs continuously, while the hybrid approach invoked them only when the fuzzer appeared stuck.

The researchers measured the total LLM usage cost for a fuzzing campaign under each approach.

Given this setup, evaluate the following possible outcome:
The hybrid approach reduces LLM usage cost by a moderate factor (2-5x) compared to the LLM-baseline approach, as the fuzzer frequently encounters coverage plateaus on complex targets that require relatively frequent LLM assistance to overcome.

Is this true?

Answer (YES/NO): NO